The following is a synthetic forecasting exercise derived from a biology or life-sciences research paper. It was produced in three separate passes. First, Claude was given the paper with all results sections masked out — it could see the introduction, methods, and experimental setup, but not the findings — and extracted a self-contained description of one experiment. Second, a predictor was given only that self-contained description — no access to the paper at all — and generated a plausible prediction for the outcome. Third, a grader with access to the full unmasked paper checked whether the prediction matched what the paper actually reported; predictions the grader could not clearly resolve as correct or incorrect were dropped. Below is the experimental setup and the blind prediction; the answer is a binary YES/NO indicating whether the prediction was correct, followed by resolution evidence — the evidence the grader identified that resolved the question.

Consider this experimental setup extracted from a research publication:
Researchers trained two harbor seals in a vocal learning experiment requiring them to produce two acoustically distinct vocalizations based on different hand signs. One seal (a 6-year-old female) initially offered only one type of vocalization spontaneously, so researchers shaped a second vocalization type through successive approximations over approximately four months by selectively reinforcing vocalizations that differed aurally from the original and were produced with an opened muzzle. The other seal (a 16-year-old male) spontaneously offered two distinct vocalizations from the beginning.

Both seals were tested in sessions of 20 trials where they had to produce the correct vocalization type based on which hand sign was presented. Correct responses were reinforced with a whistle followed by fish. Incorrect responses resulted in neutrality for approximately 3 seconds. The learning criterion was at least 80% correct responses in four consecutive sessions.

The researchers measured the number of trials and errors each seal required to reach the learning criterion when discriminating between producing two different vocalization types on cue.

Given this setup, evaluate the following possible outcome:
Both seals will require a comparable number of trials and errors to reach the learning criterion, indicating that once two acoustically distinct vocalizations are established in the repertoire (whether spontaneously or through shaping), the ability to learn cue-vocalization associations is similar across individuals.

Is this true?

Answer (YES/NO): NO